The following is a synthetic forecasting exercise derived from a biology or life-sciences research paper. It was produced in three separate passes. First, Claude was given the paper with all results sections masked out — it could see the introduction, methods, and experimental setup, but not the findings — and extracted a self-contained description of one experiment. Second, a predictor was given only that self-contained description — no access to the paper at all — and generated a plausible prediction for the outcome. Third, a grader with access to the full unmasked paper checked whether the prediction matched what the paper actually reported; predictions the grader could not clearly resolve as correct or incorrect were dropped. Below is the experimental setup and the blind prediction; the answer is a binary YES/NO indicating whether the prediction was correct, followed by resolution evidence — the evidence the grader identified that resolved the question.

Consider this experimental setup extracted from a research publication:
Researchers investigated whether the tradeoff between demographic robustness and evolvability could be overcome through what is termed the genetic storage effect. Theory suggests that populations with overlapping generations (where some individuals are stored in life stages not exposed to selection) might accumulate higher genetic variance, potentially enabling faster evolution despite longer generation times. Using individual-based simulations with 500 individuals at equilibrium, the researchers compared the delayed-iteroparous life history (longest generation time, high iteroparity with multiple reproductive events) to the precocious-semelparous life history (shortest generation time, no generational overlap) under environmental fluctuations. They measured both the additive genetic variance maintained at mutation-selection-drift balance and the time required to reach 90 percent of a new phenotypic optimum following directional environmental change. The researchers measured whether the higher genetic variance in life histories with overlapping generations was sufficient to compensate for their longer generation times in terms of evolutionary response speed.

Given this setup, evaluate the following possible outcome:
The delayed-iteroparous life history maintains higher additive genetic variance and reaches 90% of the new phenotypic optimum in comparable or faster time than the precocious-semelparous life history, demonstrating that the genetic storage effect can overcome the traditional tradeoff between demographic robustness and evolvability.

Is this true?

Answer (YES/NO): NO